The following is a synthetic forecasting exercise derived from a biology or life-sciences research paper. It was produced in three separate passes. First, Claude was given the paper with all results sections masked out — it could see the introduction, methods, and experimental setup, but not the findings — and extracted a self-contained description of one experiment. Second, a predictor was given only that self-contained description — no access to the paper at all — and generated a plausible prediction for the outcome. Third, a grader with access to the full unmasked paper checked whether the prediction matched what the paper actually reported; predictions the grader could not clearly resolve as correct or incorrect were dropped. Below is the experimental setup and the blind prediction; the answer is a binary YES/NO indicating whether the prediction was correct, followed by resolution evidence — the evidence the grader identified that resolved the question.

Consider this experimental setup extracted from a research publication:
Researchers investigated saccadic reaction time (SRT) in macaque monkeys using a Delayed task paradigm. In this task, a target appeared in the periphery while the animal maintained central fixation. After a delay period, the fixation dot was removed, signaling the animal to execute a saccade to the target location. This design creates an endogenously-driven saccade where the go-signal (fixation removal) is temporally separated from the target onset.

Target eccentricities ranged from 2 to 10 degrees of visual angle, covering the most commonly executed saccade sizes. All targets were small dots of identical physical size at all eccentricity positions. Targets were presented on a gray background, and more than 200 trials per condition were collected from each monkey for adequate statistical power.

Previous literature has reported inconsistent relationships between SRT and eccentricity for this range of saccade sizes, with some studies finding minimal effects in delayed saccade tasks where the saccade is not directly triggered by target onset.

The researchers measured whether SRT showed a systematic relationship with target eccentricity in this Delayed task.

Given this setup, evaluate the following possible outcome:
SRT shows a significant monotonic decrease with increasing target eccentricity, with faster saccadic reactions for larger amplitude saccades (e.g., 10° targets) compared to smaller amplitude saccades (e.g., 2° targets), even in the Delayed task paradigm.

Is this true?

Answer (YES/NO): NO